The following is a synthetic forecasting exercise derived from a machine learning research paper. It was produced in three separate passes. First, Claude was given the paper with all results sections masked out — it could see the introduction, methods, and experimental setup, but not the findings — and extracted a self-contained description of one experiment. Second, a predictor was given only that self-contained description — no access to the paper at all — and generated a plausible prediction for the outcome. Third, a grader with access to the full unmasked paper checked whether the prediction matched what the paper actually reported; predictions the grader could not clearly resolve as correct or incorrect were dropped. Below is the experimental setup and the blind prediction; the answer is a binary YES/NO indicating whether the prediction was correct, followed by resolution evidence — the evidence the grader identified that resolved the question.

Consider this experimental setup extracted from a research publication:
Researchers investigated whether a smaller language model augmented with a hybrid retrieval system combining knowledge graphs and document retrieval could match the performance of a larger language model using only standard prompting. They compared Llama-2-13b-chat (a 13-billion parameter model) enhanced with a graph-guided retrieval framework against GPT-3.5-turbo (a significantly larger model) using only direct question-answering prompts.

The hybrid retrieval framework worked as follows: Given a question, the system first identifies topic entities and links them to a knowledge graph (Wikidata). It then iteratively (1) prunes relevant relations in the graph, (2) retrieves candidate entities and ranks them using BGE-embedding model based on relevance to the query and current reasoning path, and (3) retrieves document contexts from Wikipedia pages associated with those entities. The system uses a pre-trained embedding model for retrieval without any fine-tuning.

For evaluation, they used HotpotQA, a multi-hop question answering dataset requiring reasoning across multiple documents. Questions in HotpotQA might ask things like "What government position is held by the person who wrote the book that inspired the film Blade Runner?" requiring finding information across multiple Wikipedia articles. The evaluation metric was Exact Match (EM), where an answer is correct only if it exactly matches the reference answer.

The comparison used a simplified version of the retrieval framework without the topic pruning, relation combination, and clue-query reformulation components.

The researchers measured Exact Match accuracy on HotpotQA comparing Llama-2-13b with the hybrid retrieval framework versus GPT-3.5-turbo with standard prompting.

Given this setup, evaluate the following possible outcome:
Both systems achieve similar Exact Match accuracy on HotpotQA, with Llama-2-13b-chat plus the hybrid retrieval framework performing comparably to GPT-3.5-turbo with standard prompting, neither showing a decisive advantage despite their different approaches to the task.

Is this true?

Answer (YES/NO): YES